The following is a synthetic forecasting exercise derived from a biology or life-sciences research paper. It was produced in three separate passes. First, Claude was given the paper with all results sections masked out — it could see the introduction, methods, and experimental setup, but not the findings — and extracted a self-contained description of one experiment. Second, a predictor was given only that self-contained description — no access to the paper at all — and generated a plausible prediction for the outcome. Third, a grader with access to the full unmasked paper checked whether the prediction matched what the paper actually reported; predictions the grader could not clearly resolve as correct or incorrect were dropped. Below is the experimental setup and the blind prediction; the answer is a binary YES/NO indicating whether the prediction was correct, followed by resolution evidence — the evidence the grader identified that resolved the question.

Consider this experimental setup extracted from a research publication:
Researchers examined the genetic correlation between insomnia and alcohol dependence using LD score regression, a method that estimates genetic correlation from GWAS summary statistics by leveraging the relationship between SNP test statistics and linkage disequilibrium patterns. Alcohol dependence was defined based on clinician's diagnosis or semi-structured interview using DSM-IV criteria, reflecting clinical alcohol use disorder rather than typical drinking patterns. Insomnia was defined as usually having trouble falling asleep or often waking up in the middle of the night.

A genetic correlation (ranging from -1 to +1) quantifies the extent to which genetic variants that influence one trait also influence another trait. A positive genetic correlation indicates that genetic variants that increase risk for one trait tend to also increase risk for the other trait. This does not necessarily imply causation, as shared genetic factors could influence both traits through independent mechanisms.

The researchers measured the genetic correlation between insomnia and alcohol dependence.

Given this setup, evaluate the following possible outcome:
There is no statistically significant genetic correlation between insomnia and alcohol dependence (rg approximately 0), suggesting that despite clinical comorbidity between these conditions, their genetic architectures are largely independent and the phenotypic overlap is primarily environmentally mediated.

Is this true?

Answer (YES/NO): NO